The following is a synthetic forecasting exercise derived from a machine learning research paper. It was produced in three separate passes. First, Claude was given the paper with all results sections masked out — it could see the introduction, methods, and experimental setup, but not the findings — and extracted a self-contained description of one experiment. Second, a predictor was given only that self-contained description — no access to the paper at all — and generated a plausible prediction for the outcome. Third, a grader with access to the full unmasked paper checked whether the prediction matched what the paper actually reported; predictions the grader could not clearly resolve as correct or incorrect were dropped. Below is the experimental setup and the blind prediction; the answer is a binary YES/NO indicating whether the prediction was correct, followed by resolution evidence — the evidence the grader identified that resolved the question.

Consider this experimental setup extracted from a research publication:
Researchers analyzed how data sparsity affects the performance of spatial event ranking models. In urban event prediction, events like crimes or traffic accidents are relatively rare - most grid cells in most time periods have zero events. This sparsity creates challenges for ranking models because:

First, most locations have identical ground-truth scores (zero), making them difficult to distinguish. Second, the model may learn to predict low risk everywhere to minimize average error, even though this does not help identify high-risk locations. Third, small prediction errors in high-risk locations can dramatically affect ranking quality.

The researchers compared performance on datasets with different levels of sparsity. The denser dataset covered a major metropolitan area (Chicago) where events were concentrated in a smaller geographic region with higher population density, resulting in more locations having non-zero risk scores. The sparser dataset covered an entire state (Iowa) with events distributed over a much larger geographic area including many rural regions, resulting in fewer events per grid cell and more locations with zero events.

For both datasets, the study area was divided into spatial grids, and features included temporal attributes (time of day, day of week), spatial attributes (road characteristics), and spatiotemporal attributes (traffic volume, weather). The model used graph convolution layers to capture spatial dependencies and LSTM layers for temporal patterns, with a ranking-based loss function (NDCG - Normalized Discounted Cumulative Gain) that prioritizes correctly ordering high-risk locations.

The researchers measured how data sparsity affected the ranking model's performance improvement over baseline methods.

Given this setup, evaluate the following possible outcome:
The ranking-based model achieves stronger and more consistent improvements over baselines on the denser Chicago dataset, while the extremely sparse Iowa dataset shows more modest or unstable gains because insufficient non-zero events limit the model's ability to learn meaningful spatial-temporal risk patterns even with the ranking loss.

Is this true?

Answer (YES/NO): YES